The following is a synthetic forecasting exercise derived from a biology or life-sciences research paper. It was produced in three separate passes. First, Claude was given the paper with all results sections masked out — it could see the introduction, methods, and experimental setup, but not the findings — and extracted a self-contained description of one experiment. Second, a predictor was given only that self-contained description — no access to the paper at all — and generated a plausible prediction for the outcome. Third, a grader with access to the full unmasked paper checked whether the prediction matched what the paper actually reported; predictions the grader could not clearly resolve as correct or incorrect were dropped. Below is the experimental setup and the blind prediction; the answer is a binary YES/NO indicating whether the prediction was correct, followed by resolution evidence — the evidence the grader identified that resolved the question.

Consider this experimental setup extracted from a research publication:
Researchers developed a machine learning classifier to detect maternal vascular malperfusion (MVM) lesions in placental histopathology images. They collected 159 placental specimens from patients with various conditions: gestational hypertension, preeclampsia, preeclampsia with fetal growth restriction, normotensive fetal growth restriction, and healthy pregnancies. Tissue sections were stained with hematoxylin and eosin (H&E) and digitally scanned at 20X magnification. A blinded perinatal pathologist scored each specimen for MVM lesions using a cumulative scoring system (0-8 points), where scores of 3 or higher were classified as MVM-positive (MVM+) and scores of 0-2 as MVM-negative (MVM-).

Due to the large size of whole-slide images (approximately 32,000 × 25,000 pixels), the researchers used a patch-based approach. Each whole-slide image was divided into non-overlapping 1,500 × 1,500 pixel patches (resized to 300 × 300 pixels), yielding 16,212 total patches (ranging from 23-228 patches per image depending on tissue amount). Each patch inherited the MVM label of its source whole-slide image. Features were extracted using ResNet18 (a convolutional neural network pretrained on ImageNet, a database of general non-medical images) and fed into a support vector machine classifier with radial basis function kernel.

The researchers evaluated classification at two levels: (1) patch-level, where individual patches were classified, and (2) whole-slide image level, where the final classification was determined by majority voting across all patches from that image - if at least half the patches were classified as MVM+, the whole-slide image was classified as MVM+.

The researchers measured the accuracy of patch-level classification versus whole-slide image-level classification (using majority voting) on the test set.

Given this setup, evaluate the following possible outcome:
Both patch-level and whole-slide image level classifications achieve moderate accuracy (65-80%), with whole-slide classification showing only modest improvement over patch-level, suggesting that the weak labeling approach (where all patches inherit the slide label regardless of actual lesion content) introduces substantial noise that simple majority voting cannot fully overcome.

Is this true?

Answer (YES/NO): YES